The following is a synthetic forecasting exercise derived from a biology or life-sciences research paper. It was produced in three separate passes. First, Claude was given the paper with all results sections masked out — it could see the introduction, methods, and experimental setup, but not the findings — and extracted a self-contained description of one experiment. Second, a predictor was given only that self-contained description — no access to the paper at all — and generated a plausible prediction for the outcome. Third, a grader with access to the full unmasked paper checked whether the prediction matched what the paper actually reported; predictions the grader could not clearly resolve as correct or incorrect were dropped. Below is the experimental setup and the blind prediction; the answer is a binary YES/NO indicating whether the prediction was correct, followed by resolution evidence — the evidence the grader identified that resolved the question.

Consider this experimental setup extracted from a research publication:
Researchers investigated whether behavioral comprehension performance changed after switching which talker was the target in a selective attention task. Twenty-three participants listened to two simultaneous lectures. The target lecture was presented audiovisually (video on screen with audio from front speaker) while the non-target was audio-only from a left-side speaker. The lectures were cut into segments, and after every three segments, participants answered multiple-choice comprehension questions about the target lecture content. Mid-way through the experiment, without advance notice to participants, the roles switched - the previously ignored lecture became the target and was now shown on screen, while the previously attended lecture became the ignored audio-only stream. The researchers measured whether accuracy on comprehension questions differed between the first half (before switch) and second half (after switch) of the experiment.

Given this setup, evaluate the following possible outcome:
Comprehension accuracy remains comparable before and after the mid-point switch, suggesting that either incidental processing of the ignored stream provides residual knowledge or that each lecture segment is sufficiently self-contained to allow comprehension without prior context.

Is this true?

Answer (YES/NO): YES